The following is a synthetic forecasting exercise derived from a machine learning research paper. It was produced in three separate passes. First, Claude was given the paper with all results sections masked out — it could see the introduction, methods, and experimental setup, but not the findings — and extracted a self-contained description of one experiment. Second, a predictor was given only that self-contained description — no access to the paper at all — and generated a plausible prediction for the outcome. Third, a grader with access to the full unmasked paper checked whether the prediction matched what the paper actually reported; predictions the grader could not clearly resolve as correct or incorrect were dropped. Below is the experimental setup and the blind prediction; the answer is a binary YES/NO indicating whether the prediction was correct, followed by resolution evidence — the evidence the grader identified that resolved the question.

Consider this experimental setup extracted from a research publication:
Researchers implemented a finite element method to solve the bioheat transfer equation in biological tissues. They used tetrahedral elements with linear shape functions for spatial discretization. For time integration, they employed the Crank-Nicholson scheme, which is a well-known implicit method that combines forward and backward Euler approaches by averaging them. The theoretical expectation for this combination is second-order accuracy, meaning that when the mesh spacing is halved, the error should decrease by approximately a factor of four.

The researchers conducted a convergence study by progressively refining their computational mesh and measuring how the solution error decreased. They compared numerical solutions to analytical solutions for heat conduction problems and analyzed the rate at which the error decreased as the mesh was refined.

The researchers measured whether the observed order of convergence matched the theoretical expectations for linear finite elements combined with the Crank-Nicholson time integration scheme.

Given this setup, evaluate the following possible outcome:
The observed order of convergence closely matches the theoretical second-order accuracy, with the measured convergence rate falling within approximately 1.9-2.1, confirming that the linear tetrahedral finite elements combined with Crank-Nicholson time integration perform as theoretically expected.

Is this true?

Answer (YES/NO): YES